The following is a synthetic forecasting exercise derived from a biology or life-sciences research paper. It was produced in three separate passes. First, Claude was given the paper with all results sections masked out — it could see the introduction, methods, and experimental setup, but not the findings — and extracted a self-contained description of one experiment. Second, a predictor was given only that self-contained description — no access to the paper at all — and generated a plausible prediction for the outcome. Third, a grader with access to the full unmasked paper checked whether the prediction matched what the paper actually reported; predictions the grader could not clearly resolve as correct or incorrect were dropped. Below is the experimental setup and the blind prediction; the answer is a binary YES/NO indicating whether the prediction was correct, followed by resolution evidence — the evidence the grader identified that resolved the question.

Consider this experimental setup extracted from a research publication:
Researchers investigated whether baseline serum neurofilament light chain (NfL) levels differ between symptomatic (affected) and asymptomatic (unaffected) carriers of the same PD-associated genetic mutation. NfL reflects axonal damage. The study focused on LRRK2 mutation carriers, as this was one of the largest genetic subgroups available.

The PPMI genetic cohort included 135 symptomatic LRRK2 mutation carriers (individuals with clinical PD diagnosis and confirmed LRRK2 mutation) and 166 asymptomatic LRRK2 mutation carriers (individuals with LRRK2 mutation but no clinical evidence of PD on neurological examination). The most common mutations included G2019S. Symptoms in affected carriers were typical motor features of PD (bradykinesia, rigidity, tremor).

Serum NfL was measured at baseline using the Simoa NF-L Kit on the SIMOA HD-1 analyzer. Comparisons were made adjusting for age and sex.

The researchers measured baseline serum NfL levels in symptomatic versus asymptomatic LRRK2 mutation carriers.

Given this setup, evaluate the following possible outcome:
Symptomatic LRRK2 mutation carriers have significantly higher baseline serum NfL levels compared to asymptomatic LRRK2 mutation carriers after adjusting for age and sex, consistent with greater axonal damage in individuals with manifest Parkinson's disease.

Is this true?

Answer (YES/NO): YES